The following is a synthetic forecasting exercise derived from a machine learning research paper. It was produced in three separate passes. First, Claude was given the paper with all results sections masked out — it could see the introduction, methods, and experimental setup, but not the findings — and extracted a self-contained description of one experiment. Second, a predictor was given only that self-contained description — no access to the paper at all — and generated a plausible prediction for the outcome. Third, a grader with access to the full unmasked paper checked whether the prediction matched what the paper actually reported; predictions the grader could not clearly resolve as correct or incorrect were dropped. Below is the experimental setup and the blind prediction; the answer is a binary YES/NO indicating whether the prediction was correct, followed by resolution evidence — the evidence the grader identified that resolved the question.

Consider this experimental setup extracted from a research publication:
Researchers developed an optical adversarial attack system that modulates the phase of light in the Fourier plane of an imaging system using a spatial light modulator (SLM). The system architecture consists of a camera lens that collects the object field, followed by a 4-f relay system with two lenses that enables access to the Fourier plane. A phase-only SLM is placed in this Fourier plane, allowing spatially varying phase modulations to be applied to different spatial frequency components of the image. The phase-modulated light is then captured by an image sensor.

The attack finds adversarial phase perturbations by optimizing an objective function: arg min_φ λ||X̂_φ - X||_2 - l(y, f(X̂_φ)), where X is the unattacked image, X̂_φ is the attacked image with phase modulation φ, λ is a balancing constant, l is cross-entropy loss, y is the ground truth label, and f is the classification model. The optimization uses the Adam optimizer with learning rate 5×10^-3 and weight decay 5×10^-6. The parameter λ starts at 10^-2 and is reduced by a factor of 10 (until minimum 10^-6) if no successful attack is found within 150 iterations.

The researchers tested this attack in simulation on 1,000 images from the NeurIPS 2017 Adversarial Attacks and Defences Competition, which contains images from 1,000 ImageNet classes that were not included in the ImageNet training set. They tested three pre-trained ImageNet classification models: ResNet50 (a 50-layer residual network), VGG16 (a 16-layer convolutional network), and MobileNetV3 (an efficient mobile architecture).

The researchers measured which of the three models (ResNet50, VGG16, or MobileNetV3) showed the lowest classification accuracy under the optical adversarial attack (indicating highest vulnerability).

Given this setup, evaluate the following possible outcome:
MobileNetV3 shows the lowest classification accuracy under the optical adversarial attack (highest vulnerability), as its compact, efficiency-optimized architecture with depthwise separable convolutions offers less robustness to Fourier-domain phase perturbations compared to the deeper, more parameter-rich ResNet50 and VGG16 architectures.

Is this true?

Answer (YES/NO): NO